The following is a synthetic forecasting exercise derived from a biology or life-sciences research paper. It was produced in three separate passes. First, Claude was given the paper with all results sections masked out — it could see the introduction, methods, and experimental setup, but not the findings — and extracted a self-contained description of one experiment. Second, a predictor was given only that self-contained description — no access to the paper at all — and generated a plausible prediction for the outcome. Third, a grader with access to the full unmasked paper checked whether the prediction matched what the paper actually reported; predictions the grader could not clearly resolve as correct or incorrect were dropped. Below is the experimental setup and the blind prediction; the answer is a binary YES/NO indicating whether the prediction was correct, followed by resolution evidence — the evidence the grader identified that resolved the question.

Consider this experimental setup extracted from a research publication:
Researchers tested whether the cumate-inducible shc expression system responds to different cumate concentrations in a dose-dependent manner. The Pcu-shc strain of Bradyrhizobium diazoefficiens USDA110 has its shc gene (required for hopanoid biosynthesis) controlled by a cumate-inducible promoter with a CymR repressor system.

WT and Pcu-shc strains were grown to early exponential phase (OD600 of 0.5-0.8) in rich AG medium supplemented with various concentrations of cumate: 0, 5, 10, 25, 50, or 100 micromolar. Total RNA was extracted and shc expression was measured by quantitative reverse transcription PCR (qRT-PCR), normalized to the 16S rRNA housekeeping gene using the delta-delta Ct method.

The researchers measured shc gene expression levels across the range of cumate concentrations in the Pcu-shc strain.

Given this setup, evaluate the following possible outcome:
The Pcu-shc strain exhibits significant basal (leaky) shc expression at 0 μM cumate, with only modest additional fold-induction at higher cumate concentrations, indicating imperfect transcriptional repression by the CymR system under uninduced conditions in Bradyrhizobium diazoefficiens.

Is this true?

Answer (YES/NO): NO